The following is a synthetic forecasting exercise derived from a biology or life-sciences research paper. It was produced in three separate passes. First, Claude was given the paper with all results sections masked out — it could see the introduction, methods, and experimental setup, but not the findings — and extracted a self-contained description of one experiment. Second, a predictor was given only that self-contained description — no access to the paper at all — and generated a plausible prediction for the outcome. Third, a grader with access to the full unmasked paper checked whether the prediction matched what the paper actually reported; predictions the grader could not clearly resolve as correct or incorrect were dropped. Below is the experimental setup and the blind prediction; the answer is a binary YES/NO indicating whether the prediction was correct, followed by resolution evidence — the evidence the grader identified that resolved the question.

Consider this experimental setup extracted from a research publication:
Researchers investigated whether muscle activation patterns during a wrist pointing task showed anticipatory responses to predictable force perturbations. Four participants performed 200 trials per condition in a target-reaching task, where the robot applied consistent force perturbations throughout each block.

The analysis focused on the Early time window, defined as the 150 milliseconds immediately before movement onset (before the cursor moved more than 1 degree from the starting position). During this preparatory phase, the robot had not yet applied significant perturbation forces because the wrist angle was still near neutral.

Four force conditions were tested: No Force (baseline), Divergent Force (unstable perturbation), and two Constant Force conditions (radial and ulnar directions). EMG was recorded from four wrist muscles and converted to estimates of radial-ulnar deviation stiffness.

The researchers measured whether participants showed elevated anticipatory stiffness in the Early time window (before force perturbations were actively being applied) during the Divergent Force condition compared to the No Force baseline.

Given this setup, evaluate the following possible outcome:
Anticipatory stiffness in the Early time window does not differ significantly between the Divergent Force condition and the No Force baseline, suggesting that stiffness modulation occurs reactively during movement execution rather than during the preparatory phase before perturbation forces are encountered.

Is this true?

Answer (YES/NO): NO